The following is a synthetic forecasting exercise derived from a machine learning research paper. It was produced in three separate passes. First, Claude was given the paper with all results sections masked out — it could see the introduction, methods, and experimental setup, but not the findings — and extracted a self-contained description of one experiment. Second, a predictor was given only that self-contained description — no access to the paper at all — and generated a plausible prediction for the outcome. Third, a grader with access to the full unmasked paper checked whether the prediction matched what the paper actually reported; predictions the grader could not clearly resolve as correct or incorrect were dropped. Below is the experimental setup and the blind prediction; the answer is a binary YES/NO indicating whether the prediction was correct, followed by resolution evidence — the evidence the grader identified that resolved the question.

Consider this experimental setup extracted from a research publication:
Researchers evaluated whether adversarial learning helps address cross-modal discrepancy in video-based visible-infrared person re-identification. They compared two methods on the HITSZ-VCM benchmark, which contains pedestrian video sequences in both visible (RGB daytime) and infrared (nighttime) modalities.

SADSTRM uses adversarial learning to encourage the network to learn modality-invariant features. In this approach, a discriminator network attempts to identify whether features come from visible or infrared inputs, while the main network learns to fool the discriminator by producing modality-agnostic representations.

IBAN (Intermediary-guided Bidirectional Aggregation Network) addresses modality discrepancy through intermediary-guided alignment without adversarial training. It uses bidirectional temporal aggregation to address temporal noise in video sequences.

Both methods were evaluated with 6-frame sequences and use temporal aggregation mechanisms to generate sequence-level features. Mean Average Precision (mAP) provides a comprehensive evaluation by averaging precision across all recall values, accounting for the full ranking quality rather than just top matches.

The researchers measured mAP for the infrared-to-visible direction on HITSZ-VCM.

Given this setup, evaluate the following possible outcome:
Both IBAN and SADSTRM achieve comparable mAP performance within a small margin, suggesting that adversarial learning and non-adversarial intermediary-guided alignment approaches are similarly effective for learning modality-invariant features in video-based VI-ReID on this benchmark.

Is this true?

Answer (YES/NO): YES